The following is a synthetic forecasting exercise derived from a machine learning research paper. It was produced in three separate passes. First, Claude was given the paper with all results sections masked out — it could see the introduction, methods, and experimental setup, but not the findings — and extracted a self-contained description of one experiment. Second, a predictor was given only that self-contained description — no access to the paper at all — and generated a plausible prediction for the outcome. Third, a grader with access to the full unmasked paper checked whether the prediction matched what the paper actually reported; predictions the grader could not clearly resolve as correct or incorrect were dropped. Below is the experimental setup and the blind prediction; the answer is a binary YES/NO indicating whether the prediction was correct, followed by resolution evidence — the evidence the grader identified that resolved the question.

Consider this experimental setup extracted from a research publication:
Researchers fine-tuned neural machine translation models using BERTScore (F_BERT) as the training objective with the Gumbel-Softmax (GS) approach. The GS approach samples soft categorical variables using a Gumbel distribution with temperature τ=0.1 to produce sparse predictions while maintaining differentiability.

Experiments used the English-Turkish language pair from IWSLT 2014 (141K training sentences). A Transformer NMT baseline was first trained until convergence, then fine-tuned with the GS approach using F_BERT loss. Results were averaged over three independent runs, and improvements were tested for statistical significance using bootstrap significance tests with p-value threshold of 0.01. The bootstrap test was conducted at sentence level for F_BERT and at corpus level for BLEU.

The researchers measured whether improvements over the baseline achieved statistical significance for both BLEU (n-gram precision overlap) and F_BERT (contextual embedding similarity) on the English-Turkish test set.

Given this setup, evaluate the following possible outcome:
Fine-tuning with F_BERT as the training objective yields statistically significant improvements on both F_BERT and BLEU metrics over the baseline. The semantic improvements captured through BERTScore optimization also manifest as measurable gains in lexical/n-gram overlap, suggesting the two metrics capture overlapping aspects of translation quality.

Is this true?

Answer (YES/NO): YES